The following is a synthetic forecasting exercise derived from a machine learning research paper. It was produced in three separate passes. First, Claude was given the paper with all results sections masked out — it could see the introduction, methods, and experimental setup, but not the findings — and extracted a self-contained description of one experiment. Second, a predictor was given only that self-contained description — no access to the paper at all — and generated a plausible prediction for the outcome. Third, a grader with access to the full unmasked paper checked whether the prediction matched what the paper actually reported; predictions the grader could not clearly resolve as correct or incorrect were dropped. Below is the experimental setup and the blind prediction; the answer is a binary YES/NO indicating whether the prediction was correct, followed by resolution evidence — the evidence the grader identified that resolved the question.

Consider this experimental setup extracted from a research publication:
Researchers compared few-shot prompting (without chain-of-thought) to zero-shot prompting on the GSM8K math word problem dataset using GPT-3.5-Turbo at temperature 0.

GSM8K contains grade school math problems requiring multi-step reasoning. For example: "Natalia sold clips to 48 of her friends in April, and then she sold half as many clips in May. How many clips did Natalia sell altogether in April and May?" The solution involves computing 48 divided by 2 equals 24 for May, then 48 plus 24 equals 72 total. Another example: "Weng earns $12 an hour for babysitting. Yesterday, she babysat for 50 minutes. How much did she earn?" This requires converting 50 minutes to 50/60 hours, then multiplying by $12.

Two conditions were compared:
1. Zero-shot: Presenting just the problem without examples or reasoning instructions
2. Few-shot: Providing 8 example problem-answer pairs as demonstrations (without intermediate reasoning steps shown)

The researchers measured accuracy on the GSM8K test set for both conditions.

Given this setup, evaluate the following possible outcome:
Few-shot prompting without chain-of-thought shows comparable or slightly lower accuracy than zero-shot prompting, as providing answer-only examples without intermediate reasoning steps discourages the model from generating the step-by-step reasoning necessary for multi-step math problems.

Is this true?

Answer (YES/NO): YES